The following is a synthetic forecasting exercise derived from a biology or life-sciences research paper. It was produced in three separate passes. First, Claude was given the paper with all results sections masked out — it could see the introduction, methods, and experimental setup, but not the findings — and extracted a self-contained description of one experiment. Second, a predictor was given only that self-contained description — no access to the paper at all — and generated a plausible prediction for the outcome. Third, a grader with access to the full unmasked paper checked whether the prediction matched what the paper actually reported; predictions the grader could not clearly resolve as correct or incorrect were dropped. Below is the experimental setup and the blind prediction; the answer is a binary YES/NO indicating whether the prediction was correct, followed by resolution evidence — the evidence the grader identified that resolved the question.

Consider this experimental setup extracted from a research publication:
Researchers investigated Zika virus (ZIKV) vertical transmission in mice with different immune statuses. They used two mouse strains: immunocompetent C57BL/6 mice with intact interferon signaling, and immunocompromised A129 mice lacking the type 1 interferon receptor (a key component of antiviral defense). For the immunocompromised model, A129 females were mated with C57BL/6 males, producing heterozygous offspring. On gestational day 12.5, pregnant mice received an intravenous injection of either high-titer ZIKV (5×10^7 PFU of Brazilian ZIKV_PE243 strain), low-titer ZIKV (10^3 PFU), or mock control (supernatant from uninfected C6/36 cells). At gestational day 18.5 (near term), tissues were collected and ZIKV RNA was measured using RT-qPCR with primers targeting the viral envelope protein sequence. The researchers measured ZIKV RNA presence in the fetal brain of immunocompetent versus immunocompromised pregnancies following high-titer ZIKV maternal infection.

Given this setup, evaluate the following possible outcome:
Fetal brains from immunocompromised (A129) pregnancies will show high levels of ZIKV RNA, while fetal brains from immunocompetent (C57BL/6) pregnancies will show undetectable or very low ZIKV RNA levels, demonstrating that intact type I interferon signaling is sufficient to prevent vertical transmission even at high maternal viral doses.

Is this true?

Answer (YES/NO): YES